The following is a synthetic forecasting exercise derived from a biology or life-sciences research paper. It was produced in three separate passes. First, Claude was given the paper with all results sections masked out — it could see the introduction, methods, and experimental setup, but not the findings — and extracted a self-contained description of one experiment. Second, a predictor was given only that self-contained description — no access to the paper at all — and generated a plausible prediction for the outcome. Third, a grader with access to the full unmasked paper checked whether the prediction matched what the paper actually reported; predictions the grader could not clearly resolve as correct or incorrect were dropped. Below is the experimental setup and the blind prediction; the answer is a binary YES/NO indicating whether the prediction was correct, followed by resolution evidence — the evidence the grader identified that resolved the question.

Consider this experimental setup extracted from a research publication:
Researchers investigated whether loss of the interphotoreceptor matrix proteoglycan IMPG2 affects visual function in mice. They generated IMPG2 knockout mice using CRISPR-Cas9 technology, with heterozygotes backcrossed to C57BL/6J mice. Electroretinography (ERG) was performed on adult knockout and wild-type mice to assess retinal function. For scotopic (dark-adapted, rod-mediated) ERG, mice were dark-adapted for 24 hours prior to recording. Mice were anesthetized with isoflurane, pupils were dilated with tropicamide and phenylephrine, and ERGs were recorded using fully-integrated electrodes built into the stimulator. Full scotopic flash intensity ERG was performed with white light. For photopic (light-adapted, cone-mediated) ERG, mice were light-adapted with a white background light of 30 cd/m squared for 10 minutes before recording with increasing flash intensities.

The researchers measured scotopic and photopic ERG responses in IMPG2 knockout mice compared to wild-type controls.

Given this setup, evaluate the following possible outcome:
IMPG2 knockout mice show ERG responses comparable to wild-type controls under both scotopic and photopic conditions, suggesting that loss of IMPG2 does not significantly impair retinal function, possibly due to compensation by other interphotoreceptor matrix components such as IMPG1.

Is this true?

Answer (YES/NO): NO